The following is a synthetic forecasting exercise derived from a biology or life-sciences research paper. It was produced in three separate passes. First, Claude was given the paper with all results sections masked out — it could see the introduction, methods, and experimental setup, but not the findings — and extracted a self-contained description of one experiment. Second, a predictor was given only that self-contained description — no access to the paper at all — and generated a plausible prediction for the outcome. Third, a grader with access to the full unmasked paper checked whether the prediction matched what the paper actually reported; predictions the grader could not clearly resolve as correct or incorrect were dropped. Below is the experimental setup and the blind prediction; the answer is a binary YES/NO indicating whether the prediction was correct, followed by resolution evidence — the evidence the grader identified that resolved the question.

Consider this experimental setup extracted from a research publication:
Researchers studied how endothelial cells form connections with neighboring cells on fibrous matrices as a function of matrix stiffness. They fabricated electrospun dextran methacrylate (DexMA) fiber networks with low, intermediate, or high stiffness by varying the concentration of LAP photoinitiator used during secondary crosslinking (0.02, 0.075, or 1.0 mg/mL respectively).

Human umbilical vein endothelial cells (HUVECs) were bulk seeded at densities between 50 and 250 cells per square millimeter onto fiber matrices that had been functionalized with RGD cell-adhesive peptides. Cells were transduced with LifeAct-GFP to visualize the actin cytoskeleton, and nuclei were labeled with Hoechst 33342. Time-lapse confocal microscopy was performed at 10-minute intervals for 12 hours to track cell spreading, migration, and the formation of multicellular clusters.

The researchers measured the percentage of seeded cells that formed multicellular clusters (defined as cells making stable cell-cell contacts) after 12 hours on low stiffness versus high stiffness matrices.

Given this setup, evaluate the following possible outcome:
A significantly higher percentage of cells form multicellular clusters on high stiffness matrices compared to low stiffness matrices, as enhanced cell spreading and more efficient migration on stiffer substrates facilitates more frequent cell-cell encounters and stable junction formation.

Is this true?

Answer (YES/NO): NO